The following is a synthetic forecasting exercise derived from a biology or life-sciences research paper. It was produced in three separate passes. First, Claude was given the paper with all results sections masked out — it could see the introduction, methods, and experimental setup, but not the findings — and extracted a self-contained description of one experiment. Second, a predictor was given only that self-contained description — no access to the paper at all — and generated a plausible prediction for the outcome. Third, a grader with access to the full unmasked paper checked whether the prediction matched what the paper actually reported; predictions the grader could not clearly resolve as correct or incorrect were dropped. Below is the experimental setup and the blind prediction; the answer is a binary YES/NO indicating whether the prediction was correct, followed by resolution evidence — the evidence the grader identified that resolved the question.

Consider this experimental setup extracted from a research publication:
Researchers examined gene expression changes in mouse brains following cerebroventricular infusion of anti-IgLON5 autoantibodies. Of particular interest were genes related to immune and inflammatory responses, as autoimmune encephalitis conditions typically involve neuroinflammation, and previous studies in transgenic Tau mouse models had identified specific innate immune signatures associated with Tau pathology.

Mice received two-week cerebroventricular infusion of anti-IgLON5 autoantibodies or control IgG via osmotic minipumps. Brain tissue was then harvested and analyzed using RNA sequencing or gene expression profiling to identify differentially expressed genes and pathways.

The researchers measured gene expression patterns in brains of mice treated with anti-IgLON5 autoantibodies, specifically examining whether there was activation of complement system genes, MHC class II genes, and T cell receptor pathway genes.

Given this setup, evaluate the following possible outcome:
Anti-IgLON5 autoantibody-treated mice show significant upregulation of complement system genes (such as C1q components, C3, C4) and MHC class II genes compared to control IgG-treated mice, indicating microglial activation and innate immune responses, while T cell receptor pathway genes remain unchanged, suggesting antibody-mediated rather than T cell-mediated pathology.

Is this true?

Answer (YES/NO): NO